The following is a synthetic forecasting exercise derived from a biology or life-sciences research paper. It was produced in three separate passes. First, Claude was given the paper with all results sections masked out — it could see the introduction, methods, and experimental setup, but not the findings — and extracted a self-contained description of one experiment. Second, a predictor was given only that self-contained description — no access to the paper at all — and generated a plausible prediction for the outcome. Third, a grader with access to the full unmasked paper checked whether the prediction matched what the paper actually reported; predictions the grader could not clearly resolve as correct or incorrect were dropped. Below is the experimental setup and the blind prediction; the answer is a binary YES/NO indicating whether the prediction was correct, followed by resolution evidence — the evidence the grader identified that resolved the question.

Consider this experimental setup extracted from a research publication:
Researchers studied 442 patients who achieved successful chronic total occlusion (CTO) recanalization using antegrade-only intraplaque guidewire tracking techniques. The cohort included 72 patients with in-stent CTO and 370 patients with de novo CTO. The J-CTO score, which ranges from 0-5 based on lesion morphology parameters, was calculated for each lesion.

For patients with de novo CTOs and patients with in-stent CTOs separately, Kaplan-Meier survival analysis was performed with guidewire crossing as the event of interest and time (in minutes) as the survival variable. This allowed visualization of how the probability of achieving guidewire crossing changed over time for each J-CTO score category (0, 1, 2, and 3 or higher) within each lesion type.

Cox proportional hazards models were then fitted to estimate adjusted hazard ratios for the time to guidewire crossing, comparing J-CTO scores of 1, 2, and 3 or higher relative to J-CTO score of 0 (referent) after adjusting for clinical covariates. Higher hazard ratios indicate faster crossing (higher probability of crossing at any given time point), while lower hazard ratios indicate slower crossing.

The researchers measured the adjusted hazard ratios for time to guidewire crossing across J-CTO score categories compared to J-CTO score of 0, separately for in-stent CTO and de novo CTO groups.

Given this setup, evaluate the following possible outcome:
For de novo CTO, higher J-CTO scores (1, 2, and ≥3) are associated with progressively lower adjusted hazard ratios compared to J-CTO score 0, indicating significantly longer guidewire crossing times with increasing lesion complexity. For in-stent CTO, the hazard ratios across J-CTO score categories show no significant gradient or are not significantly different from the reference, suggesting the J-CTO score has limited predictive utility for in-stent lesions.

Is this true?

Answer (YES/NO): NO